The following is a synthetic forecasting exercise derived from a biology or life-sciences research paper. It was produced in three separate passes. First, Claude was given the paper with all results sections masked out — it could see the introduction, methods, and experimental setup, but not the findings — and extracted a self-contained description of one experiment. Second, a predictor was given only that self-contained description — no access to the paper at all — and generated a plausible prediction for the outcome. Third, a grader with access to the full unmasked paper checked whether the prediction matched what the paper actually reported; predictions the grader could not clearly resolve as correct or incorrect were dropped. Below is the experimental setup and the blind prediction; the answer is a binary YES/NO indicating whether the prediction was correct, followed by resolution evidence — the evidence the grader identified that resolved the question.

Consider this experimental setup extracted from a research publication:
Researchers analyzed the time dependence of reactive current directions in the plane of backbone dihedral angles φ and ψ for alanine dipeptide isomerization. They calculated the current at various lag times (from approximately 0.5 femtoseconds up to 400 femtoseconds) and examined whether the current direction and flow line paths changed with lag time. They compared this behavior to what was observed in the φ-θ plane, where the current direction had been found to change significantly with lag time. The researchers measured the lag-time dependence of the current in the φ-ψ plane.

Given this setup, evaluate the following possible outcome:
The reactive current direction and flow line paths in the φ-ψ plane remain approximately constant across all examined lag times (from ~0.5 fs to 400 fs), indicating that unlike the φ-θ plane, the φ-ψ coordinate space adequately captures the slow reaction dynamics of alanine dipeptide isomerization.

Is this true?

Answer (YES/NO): YES